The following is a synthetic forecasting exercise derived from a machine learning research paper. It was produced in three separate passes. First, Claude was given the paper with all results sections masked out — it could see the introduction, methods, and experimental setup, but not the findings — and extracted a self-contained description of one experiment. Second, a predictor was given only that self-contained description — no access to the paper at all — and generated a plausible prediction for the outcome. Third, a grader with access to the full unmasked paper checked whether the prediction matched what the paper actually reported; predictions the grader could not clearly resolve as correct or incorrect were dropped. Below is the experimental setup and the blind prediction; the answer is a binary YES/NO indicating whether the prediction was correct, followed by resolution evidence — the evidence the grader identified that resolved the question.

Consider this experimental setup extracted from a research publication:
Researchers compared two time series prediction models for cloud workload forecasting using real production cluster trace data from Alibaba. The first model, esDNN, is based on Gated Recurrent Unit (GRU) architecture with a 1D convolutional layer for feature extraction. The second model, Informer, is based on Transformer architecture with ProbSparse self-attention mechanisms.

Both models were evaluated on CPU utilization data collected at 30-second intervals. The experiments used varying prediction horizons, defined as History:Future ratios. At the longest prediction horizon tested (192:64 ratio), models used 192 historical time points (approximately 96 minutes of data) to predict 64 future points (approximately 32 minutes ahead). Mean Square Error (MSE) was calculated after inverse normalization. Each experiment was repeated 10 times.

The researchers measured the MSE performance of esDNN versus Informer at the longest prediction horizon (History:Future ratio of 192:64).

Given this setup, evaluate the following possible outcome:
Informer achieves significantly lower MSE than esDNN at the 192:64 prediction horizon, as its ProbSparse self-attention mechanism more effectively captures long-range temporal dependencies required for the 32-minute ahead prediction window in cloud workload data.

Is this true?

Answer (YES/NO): YES